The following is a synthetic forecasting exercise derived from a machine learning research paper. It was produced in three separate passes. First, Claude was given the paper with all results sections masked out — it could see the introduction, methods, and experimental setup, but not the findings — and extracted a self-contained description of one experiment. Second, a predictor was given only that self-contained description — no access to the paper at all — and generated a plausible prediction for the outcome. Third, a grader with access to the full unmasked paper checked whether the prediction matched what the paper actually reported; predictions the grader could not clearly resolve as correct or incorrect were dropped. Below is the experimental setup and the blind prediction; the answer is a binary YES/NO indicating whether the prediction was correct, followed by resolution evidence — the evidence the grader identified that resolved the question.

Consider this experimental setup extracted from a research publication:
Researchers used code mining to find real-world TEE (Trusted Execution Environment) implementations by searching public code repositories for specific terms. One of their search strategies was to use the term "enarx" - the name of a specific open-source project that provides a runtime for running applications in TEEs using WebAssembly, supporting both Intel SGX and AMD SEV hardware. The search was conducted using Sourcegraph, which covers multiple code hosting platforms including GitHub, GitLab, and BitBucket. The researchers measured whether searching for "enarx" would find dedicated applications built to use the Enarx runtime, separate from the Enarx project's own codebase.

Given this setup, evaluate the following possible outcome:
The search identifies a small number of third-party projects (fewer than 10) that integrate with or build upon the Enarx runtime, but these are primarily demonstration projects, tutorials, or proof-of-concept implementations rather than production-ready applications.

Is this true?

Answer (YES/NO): NO